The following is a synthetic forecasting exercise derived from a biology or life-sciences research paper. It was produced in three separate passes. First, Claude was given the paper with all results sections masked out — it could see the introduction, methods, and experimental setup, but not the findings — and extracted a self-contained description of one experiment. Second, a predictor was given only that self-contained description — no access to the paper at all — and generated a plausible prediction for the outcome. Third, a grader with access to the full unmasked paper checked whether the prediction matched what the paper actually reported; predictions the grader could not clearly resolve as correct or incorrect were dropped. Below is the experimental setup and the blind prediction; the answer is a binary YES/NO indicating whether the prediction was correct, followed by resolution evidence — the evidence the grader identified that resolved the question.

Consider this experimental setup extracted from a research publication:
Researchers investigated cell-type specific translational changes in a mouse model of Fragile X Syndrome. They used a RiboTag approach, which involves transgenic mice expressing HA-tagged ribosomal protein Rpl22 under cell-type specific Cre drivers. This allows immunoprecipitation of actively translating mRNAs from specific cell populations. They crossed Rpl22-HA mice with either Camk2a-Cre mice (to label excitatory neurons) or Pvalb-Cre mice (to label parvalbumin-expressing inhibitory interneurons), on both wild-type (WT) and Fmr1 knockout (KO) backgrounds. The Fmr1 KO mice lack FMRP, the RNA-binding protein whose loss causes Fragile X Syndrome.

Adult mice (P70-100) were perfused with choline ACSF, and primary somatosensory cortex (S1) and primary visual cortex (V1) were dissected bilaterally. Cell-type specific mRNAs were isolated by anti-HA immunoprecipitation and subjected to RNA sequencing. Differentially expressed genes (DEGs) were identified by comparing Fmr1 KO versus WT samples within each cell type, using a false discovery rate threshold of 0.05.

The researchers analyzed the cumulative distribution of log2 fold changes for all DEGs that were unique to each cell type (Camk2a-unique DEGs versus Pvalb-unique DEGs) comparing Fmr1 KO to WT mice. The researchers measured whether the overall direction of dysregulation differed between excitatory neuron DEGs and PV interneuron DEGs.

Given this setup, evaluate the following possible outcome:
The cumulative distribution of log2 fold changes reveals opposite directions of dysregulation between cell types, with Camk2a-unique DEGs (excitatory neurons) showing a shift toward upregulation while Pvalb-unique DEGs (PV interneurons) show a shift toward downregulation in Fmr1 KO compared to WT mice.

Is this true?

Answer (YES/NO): YES